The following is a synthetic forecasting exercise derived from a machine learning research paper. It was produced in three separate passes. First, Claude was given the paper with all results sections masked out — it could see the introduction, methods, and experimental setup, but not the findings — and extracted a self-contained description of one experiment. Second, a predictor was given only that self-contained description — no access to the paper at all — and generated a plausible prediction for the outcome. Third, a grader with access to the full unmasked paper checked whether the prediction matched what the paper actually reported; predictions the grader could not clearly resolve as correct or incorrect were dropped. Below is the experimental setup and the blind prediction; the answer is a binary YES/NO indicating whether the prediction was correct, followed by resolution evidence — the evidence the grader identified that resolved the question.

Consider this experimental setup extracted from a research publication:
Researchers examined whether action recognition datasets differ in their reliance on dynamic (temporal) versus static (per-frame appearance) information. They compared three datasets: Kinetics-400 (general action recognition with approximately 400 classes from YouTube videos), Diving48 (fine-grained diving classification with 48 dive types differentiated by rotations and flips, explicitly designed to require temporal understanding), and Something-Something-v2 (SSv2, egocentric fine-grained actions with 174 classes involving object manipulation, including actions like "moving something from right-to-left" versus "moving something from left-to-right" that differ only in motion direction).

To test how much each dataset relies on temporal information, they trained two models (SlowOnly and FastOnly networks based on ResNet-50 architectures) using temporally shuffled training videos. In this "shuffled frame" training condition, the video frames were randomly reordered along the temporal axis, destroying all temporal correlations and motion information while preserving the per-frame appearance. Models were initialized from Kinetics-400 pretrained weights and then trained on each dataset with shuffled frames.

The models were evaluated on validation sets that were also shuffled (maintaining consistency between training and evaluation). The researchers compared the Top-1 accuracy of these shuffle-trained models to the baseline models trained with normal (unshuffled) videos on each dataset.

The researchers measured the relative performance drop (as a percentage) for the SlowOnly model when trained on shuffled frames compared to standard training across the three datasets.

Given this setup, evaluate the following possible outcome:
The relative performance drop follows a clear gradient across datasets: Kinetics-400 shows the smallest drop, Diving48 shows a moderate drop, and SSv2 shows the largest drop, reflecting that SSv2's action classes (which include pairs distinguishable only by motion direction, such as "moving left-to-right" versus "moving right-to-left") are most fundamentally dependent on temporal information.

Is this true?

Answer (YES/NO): NO